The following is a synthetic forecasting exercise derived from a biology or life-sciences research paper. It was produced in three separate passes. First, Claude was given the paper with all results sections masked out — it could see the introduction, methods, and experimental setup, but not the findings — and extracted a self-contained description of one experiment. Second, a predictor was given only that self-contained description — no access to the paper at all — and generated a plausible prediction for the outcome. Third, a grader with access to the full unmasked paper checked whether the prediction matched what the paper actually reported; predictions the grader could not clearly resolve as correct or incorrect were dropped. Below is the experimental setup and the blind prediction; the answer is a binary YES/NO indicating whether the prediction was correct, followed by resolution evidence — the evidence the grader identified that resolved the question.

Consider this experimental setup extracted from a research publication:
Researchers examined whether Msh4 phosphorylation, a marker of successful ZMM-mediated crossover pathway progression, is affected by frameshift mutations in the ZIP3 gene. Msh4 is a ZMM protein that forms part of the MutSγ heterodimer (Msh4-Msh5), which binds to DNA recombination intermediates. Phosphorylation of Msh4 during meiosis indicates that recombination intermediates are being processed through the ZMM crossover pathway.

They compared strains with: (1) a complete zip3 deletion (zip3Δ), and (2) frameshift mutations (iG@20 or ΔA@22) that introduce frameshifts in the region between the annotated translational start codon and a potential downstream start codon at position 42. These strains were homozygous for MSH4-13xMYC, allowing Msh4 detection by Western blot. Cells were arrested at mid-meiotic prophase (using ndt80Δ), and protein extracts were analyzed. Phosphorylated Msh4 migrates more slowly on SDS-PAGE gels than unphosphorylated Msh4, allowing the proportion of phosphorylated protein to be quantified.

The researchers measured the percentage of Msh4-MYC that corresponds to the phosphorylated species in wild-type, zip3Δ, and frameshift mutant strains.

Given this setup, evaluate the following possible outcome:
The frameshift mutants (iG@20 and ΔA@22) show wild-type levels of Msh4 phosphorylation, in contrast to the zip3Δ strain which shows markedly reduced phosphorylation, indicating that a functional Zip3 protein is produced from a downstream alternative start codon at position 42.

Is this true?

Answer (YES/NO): YES